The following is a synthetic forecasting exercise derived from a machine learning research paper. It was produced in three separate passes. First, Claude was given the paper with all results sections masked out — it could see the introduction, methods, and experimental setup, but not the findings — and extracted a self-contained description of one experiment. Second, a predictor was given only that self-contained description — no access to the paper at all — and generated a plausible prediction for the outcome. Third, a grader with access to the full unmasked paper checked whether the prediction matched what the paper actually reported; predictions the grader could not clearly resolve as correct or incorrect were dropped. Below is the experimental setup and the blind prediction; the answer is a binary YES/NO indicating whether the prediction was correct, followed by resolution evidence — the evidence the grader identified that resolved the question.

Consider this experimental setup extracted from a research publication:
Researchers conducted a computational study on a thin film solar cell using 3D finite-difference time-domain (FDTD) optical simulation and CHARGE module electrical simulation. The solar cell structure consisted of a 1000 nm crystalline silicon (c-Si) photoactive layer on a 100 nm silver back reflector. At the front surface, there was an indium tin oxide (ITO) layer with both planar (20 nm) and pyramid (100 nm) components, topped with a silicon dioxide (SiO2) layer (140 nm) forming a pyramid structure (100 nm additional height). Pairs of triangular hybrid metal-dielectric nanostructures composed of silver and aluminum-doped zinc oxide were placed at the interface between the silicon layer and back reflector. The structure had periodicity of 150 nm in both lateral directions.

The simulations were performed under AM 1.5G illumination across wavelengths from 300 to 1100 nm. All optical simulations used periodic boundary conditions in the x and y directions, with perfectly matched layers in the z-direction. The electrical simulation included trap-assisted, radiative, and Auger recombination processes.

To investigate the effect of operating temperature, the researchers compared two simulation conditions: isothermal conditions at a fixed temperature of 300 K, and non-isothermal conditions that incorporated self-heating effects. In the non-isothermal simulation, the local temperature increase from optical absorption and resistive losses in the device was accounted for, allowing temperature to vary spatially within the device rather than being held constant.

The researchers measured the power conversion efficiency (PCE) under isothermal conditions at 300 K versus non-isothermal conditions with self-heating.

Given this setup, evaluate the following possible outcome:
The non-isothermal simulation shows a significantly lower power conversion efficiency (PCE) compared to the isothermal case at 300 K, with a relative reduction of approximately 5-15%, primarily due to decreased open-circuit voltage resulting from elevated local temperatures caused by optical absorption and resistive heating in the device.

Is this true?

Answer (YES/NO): YES